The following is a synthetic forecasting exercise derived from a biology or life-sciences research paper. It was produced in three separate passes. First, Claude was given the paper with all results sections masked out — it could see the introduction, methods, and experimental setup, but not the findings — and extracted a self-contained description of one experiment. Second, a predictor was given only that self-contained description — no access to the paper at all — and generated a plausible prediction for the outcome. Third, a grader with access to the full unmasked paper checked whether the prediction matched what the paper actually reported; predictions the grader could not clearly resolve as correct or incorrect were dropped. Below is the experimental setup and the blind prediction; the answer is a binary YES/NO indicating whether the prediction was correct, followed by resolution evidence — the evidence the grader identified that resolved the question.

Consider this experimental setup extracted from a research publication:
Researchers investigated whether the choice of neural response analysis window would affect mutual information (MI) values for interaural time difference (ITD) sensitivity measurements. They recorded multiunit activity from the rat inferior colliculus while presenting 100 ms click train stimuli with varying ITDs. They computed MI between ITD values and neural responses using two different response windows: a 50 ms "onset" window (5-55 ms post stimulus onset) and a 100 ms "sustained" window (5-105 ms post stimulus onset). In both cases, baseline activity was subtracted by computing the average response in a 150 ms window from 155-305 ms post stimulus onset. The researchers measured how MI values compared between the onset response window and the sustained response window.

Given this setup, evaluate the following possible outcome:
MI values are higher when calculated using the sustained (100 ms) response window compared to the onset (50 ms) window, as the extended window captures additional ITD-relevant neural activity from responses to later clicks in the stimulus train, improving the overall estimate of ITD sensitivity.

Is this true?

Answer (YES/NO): NO